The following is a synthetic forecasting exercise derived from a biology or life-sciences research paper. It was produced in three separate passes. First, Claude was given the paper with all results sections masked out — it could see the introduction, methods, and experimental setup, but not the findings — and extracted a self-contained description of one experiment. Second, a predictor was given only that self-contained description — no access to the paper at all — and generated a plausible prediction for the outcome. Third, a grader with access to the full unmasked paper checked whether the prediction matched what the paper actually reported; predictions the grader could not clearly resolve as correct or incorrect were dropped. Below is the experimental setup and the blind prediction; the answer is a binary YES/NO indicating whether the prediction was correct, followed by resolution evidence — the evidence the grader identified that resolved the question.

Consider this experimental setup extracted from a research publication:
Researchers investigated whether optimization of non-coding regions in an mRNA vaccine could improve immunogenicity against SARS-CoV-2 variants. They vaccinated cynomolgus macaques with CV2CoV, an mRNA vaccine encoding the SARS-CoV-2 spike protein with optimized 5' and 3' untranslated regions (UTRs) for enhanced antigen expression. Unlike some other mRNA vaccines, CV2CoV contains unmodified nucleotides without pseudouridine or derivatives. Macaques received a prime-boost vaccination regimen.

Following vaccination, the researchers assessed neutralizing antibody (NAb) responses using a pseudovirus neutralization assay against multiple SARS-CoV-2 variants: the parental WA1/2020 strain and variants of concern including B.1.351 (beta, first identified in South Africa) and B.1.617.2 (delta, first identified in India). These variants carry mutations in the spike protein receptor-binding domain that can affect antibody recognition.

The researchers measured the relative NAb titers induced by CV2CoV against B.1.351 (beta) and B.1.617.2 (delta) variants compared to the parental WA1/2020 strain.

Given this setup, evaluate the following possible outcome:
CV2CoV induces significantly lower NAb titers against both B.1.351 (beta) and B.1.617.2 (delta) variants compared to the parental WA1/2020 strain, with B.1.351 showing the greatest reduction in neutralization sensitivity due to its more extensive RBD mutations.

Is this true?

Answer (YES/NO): NO